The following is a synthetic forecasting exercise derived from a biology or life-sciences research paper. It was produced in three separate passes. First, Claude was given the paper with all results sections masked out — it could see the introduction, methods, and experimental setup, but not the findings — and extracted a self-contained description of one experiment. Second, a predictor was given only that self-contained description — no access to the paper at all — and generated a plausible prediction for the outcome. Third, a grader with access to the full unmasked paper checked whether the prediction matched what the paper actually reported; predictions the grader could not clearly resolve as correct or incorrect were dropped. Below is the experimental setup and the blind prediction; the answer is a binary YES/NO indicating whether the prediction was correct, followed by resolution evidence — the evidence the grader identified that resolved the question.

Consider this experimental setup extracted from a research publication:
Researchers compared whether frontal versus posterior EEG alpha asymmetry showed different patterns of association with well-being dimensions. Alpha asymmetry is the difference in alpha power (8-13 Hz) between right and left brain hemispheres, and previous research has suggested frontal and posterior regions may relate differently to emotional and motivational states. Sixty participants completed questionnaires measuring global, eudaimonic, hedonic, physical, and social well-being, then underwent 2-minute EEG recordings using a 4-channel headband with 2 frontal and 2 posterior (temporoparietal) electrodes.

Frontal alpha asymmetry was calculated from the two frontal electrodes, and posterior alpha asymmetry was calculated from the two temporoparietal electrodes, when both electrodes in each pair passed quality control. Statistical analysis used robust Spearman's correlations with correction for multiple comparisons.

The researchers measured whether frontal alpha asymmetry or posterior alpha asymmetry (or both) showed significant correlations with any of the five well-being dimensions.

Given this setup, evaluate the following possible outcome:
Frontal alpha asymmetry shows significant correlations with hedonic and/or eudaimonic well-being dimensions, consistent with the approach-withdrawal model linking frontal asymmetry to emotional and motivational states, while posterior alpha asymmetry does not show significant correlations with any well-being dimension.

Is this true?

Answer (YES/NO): NO